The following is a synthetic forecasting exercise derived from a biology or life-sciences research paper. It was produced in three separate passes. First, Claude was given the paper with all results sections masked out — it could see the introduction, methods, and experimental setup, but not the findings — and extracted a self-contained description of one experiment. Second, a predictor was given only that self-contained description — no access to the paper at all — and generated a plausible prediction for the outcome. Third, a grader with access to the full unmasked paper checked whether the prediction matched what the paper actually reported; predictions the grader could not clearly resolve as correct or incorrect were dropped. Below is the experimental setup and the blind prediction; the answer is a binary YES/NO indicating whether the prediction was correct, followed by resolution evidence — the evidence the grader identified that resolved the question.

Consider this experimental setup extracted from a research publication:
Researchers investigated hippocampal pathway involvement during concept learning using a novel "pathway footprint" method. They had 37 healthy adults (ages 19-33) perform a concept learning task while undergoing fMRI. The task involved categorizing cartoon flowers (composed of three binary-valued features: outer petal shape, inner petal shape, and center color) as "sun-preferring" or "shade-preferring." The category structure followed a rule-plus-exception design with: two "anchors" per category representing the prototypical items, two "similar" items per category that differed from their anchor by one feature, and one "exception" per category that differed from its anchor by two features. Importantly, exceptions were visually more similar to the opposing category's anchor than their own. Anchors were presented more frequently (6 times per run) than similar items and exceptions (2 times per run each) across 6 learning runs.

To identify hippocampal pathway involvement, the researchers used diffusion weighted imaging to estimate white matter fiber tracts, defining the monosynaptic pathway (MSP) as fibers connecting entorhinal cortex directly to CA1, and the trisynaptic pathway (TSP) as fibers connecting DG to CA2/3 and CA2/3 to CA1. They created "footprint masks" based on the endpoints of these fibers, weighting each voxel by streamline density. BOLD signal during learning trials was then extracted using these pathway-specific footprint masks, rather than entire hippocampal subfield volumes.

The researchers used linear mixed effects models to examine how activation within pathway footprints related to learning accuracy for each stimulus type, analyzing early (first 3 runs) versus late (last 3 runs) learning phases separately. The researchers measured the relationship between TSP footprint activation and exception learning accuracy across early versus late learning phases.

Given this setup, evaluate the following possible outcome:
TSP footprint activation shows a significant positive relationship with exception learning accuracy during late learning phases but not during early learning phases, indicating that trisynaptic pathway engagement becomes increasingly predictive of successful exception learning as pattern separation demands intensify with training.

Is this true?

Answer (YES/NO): YES